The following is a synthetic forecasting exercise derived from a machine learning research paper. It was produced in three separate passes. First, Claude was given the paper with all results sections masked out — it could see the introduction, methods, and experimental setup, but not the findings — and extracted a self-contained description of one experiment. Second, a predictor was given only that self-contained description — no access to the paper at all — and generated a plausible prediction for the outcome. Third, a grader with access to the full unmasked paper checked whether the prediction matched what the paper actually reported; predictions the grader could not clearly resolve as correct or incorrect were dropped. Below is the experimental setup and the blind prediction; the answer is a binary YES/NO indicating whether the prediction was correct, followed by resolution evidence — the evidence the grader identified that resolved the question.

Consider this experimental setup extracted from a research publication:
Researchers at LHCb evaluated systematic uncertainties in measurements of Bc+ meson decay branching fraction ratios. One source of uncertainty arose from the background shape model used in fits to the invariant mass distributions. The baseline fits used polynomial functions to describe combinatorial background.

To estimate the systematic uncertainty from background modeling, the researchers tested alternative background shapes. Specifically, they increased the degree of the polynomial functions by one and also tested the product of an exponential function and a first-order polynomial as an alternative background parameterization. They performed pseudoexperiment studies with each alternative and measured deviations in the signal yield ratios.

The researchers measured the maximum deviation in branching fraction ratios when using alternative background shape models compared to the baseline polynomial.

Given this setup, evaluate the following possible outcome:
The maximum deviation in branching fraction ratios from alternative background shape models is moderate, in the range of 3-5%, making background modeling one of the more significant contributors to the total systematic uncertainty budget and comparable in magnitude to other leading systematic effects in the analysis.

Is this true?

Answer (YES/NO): NO